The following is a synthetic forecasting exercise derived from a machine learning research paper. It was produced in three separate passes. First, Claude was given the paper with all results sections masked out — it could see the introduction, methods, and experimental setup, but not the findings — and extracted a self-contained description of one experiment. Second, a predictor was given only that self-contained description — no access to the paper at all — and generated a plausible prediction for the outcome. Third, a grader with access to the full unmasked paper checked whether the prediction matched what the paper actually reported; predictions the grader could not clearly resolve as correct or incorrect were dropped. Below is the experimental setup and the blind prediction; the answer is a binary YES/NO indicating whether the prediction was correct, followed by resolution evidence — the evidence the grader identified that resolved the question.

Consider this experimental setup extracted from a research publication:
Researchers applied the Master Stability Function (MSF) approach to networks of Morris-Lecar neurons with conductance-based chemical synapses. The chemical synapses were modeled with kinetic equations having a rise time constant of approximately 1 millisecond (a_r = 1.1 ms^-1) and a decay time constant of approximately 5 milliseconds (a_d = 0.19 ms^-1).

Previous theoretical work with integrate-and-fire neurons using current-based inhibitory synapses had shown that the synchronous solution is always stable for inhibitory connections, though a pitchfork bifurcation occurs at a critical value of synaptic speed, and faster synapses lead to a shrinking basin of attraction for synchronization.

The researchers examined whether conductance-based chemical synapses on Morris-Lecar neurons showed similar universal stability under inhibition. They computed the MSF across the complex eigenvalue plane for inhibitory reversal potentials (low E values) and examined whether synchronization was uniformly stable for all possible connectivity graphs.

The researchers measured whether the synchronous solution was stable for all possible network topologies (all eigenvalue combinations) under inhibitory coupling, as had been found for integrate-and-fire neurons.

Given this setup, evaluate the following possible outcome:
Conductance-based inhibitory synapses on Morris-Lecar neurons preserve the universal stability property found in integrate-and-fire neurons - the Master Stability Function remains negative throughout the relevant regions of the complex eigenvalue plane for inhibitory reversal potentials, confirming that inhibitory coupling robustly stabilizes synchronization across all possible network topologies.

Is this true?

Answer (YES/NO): NO